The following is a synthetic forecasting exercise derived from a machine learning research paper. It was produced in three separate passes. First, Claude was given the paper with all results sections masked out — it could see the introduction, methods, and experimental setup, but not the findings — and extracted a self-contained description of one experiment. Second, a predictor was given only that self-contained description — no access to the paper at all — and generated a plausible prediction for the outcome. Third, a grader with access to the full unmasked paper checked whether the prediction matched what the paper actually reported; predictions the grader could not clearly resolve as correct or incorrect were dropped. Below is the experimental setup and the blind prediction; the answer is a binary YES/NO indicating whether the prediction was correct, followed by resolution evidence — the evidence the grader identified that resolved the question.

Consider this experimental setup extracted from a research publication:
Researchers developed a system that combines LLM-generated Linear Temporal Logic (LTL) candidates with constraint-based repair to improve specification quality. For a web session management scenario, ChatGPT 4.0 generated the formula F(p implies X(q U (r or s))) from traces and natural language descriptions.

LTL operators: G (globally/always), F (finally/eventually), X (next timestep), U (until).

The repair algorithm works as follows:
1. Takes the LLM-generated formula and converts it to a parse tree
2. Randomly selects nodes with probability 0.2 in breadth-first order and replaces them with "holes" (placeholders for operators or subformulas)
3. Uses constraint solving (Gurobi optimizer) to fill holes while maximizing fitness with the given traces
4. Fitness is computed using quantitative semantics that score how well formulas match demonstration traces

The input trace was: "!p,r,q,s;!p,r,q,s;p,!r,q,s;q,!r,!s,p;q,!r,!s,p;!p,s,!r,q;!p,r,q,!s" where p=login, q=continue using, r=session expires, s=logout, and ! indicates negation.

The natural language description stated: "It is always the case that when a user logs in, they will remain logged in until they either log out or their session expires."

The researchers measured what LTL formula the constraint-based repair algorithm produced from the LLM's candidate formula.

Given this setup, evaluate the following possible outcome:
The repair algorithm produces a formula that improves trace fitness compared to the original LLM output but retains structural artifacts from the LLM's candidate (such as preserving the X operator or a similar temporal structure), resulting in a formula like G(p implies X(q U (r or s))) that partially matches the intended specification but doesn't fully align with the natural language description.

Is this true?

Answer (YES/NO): NO